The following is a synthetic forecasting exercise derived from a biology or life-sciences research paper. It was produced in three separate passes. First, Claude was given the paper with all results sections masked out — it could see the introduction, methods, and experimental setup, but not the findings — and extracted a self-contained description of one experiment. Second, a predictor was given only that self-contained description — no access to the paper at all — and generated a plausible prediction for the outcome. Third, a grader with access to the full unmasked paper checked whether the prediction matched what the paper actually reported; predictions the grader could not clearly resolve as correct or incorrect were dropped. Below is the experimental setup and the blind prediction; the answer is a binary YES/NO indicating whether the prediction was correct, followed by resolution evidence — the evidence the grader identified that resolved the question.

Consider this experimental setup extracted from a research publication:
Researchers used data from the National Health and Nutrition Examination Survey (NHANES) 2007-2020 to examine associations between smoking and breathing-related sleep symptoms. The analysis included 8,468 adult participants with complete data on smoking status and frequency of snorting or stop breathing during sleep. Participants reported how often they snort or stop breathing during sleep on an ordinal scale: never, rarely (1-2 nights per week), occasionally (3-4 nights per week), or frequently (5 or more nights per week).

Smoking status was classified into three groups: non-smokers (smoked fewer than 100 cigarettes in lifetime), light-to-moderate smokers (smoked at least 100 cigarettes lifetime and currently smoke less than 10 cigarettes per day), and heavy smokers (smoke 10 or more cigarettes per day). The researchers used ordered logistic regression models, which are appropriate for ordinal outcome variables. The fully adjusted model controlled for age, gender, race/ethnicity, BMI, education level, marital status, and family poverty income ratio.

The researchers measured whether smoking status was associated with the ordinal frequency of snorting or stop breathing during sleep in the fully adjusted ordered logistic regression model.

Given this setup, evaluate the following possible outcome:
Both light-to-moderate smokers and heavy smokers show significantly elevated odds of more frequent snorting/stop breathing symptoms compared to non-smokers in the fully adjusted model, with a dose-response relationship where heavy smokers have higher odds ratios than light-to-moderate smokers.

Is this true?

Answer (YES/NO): YES